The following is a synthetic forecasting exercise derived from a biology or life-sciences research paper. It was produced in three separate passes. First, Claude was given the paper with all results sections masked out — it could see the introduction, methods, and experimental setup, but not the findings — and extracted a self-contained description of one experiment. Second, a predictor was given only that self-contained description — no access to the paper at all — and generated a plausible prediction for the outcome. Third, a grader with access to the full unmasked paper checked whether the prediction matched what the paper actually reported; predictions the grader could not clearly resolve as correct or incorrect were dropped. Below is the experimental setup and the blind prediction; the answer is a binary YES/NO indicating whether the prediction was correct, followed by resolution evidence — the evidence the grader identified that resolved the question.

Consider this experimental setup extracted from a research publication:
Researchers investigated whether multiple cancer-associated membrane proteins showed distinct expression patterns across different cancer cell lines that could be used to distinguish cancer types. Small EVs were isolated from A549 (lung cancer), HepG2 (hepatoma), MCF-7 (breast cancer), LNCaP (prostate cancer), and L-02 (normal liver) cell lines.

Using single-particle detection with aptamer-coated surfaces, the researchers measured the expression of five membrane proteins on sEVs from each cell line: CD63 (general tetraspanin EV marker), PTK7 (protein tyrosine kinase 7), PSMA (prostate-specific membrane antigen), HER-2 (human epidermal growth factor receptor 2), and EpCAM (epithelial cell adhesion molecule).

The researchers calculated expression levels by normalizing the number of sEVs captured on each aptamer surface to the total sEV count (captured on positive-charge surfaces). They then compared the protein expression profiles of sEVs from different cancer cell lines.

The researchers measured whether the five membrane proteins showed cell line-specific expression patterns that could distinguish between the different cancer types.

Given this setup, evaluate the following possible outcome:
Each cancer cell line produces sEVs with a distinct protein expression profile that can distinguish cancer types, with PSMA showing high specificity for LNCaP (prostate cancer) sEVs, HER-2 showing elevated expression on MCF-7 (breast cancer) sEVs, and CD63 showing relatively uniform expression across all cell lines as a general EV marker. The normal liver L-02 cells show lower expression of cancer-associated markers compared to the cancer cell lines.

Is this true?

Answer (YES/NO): NO